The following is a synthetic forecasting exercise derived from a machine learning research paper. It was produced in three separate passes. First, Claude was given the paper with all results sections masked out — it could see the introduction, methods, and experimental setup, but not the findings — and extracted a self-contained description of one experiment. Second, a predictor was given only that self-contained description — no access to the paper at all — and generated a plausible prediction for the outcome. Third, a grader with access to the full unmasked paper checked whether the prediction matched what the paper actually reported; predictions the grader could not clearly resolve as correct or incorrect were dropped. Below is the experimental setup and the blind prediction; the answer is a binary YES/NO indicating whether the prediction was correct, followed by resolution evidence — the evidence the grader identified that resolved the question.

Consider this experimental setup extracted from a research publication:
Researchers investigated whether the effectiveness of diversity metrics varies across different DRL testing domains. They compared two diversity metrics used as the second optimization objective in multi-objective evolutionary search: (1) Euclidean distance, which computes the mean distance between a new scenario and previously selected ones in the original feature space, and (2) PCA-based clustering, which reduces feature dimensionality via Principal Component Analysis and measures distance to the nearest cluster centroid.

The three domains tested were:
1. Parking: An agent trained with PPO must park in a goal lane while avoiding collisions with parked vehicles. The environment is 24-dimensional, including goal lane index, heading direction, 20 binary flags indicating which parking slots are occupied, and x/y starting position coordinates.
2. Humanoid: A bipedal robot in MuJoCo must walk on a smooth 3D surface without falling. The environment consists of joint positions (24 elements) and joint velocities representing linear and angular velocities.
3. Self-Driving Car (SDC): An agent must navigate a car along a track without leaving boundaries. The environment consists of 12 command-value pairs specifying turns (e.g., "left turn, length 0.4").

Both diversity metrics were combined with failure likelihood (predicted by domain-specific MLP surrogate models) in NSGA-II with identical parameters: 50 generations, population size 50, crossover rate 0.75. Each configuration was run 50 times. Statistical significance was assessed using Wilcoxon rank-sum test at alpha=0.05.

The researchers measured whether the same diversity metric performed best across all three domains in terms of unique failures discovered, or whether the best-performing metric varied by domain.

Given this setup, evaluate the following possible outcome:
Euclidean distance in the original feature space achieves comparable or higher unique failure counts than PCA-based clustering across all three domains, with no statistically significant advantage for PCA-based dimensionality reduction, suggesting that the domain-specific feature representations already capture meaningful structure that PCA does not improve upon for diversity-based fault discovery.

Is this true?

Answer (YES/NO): NO